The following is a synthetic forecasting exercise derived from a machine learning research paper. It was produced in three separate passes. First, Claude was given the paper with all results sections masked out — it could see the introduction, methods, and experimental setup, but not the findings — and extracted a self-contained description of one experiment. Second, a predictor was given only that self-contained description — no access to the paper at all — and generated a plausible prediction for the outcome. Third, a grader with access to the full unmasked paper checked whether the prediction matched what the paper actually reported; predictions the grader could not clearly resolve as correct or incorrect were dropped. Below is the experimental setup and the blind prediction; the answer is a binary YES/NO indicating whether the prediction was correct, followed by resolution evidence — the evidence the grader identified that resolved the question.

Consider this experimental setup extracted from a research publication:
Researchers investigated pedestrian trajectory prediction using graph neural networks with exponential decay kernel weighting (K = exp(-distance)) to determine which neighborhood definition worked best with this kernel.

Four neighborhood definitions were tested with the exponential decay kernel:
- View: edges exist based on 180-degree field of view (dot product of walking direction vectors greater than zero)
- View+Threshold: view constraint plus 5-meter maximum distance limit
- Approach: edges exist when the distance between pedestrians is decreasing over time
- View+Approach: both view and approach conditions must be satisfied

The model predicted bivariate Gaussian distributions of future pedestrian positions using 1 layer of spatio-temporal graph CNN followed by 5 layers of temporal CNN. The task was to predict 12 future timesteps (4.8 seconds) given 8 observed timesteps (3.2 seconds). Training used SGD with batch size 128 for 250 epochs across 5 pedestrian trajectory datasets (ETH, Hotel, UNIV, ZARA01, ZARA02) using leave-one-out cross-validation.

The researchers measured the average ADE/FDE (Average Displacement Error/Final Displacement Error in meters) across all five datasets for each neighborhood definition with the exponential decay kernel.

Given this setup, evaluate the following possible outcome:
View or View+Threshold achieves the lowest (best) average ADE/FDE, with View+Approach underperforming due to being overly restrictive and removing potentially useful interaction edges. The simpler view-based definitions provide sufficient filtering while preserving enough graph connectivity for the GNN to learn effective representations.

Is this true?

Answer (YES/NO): NO